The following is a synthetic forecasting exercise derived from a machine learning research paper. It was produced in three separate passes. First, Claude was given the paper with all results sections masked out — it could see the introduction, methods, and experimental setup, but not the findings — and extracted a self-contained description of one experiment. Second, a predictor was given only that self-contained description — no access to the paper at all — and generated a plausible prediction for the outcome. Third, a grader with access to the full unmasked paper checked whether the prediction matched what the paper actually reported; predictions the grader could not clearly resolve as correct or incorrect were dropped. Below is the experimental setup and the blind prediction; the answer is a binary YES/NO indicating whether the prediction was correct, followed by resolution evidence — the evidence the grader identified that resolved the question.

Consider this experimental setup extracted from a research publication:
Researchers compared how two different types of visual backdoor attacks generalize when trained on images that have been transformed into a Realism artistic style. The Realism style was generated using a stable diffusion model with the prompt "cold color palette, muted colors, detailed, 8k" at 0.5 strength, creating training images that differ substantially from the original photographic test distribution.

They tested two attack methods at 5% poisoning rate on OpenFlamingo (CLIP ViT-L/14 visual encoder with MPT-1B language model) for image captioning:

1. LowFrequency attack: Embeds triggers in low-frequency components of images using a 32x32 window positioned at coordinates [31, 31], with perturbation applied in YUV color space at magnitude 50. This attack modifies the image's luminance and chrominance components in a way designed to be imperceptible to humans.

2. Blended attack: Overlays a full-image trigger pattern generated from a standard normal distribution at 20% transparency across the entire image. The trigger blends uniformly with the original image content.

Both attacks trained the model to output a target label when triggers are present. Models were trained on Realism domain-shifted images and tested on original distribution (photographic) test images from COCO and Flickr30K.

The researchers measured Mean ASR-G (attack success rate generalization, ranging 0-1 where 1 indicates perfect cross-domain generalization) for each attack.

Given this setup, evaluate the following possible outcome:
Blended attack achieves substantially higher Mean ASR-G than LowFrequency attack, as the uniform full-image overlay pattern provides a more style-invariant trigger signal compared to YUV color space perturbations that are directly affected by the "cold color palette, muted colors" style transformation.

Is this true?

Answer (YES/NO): YES